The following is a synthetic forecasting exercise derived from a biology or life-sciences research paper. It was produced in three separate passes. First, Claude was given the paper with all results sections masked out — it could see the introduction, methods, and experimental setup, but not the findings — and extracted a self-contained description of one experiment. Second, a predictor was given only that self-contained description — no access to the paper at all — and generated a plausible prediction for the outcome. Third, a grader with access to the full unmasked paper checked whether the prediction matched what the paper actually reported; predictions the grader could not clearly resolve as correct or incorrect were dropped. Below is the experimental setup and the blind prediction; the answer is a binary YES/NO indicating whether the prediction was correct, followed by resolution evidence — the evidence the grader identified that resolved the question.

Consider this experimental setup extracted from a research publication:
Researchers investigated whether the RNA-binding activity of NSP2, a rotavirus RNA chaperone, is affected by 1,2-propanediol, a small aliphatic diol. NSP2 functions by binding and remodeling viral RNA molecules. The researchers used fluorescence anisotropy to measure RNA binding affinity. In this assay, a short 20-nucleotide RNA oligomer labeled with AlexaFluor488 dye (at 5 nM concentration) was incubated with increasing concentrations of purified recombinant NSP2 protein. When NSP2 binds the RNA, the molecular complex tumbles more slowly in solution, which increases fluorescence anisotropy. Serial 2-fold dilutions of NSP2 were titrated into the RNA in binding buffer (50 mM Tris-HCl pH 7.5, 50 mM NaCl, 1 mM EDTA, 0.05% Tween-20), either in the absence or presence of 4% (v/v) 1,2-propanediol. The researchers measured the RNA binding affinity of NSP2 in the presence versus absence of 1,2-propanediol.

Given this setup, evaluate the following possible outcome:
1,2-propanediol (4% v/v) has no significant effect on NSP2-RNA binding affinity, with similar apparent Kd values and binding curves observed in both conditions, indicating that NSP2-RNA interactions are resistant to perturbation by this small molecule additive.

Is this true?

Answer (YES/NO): YES